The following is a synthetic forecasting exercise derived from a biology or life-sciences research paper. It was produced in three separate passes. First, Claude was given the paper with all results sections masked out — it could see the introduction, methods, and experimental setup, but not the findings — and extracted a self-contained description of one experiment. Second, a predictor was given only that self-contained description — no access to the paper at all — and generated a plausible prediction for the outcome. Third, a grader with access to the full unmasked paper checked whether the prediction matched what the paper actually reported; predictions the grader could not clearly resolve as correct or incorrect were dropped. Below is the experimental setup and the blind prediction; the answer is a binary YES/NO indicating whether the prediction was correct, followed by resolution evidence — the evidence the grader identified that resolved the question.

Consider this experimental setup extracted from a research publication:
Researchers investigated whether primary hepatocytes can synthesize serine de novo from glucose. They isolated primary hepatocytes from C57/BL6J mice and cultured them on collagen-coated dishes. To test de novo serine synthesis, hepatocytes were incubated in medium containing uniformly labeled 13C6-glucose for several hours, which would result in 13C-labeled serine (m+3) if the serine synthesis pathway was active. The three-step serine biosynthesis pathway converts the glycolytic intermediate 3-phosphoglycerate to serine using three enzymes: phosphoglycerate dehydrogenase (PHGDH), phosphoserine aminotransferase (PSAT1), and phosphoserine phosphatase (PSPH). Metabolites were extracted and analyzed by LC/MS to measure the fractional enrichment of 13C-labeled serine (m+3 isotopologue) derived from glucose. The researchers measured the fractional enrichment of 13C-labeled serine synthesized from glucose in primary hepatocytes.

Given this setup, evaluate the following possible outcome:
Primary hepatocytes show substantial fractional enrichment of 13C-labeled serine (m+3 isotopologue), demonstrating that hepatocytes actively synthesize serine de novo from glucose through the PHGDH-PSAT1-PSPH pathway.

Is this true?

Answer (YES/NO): NO